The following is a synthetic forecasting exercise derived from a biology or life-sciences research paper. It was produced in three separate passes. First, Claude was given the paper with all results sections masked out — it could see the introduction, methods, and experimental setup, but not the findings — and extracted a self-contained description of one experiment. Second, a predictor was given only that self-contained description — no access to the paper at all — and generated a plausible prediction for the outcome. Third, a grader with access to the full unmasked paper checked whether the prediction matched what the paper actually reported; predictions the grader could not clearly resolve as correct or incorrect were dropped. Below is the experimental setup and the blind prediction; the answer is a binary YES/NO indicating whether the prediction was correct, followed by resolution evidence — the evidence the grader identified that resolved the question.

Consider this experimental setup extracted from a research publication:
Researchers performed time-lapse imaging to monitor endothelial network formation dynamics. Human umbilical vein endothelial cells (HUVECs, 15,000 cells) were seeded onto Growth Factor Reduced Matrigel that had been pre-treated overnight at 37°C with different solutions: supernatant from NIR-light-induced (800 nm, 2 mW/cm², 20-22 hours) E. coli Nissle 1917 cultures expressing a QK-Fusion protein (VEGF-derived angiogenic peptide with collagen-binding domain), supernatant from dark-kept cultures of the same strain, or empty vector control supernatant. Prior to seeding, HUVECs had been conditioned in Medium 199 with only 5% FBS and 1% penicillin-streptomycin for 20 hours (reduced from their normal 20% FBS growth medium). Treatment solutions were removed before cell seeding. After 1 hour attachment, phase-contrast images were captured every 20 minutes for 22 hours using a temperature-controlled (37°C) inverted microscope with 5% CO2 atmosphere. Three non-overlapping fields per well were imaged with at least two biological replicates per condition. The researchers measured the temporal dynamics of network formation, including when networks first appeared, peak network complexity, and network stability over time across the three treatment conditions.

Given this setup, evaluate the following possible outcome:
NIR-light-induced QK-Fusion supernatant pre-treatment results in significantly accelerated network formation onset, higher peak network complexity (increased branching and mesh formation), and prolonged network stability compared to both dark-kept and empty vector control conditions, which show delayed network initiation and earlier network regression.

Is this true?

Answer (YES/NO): NO